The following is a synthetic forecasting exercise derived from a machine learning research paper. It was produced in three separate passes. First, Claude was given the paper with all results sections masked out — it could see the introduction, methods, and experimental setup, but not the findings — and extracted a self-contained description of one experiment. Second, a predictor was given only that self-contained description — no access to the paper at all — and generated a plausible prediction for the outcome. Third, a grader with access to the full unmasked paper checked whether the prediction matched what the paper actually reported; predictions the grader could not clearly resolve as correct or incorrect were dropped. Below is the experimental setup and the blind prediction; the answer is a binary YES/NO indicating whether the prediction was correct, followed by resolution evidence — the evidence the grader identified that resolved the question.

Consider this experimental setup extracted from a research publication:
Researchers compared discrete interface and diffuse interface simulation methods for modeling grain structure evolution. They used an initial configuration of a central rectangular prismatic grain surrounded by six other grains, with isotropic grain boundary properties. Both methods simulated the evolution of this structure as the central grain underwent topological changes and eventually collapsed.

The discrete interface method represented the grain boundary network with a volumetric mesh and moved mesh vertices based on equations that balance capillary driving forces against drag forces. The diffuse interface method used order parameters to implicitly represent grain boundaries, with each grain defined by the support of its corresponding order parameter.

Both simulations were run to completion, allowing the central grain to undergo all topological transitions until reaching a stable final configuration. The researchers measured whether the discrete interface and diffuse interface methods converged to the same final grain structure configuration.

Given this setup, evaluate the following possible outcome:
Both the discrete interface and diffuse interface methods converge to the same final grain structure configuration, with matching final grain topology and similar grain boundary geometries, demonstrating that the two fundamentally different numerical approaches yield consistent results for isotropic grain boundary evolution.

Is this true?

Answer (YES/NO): YES